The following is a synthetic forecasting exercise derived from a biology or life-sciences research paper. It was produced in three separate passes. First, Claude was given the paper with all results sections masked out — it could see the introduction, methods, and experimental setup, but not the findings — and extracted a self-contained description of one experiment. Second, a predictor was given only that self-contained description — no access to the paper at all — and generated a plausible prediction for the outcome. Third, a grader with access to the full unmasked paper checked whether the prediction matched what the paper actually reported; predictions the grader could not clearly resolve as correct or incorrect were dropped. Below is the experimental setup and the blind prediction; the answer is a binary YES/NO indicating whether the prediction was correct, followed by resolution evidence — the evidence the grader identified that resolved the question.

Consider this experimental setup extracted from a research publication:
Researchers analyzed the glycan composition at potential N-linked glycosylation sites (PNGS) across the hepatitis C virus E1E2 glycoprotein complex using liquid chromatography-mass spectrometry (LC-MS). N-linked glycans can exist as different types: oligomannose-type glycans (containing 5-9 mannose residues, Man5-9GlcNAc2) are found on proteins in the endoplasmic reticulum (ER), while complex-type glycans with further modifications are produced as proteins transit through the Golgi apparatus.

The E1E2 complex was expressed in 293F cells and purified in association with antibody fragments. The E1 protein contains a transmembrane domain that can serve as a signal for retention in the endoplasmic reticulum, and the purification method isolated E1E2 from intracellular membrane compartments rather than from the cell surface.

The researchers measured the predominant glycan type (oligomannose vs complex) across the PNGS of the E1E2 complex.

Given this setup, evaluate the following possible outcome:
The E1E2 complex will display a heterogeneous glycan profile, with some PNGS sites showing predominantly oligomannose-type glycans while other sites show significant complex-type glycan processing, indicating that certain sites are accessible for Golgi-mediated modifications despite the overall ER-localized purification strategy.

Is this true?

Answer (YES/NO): NO